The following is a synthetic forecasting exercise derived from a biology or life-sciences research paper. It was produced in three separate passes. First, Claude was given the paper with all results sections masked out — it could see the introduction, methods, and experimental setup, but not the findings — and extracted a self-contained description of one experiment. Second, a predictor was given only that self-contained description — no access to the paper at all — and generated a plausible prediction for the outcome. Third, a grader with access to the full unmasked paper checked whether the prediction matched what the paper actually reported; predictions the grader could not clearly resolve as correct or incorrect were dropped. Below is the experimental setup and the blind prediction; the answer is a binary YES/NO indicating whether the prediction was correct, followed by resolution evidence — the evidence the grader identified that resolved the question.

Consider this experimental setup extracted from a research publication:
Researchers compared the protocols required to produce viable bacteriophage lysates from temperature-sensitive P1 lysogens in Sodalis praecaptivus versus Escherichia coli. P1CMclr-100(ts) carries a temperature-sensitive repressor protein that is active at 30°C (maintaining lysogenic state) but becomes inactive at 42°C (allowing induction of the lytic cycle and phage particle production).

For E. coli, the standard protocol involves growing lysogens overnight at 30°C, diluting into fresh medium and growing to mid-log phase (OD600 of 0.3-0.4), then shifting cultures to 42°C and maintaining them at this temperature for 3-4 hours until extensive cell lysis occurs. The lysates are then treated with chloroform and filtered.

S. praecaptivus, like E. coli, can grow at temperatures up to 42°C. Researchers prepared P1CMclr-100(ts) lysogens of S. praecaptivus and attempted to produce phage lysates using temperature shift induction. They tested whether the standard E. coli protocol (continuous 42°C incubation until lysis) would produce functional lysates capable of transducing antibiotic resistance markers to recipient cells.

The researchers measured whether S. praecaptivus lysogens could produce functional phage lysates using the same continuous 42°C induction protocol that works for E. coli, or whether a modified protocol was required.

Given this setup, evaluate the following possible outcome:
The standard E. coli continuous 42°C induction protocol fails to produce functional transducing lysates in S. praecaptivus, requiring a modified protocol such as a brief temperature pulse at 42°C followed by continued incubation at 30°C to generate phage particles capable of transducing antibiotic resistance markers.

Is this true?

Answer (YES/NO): NO